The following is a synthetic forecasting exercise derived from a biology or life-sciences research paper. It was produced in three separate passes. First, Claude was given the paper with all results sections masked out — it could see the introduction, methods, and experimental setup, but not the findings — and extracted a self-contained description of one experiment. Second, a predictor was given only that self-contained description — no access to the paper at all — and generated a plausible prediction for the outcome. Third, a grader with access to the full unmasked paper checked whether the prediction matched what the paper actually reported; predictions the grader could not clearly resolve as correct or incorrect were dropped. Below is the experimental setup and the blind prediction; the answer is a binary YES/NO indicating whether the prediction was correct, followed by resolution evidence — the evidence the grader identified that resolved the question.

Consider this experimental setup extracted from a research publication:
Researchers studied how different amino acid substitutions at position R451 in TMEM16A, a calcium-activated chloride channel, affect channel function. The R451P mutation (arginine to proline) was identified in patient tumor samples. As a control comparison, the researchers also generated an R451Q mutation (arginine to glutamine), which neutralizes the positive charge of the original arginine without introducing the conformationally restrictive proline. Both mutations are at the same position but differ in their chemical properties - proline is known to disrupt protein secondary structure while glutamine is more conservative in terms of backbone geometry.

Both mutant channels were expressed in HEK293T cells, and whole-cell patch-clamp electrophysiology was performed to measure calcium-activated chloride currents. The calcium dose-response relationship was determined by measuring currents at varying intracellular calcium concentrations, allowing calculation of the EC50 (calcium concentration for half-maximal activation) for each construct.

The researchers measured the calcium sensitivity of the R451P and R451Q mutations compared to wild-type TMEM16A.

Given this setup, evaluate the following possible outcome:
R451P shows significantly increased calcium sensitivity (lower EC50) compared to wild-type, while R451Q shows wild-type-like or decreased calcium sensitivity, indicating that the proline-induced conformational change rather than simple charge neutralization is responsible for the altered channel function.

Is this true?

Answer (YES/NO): NO